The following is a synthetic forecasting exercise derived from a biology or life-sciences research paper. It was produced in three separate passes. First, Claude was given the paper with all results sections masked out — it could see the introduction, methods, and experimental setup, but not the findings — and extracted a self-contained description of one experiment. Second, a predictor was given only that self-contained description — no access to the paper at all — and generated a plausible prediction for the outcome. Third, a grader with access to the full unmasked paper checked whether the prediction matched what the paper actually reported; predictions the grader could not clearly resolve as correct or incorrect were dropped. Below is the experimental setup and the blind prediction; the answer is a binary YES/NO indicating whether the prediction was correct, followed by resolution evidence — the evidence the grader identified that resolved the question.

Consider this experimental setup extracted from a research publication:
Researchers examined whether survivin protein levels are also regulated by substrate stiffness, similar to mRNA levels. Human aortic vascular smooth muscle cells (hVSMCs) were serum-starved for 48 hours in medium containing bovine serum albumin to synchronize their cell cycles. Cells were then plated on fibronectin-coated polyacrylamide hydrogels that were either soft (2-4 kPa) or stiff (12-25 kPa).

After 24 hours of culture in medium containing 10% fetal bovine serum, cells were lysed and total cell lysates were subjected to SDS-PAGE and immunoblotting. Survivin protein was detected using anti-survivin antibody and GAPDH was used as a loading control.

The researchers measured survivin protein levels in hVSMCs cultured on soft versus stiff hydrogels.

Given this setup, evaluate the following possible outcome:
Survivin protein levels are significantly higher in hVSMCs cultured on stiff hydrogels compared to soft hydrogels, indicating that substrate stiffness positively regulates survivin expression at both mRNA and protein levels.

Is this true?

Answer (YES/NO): YES